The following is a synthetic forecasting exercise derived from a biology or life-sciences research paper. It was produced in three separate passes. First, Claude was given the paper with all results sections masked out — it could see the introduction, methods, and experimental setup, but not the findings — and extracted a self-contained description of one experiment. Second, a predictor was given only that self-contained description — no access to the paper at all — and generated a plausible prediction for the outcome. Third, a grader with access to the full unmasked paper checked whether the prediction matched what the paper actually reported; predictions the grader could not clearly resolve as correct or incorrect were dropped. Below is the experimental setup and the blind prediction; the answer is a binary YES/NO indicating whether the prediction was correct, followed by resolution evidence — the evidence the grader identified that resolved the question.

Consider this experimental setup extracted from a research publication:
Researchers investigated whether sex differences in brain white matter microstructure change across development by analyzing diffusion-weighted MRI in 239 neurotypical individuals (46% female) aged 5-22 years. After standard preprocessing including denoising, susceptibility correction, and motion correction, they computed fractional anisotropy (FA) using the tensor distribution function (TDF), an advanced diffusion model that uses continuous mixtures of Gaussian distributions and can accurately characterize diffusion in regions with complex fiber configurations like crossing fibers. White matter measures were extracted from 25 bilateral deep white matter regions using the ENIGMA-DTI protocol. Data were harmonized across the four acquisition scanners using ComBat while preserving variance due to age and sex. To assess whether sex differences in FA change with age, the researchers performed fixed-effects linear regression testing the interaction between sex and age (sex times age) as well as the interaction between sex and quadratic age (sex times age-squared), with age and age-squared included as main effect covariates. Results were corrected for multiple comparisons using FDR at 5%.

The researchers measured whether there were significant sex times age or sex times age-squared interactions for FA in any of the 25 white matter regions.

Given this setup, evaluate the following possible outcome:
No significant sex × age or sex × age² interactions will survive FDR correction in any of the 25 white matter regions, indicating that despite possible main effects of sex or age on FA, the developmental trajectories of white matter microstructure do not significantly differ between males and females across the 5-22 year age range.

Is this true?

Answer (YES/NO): YES